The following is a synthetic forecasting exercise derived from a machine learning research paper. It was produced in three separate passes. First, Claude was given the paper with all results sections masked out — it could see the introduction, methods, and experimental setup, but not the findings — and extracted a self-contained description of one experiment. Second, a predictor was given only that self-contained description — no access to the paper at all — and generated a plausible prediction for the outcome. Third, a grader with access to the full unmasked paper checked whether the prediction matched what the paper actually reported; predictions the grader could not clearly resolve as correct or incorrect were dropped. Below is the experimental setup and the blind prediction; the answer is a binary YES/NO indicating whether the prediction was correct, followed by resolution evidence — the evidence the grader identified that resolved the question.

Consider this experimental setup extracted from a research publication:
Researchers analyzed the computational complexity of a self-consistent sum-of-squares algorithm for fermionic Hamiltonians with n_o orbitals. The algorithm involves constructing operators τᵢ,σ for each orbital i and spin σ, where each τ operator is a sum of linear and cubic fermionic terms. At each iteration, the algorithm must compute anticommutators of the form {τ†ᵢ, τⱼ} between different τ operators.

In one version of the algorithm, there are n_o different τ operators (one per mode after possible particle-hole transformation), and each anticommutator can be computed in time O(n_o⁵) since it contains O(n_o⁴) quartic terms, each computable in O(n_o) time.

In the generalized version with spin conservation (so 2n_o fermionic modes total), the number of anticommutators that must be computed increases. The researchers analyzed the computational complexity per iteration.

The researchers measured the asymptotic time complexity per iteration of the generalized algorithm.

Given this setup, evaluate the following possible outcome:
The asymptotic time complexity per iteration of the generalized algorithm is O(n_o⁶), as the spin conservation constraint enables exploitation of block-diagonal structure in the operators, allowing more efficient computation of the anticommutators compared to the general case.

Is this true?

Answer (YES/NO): NO